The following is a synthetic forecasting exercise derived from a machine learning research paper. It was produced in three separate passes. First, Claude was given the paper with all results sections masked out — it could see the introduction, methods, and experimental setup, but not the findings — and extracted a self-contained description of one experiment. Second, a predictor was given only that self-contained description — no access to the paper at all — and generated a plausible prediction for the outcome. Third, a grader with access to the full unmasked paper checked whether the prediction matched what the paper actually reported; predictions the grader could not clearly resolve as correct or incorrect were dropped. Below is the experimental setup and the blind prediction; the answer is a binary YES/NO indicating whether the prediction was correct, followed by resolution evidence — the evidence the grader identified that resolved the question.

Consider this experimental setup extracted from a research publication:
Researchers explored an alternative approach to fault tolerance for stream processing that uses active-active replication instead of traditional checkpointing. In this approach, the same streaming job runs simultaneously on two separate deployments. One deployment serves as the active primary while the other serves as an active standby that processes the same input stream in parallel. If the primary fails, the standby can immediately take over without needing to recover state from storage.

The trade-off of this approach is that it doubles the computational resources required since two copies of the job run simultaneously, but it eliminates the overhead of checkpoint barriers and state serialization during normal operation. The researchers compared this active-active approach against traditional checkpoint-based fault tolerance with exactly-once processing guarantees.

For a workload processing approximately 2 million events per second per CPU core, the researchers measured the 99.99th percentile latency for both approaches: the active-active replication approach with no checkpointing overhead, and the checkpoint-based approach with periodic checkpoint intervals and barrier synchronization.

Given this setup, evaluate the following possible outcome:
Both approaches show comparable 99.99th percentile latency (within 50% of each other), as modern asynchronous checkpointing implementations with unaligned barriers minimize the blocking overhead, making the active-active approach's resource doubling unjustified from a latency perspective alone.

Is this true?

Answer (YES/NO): NO